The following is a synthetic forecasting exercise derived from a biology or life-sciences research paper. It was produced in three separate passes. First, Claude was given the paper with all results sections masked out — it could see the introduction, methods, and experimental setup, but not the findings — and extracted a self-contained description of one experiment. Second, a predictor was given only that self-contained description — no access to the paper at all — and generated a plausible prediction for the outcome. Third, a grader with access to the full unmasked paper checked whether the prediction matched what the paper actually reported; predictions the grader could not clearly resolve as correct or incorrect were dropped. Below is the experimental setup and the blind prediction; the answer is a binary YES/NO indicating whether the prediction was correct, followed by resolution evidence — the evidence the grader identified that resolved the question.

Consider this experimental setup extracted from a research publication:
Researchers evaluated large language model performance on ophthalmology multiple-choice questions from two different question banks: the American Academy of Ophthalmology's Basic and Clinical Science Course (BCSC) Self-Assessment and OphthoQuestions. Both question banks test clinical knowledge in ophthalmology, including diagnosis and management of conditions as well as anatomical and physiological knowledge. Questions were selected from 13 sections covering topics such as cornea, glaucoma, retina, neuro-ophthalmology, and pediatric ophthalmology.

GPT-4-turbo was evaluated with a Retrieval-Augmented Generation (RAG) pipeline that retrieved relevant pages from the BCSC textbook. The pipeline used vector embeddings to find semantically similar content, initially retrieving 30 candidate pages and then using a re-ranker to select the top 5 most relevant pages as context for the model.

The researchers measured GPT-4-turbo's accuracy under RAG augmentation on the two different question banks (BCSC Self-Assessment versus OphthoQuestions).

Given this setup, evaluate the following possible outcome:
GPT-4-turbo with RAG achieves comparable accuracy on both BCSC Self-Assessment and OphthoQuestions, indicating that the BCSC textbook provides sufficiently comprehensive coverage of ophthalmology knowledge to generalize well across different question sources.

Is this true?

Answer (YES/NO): NO